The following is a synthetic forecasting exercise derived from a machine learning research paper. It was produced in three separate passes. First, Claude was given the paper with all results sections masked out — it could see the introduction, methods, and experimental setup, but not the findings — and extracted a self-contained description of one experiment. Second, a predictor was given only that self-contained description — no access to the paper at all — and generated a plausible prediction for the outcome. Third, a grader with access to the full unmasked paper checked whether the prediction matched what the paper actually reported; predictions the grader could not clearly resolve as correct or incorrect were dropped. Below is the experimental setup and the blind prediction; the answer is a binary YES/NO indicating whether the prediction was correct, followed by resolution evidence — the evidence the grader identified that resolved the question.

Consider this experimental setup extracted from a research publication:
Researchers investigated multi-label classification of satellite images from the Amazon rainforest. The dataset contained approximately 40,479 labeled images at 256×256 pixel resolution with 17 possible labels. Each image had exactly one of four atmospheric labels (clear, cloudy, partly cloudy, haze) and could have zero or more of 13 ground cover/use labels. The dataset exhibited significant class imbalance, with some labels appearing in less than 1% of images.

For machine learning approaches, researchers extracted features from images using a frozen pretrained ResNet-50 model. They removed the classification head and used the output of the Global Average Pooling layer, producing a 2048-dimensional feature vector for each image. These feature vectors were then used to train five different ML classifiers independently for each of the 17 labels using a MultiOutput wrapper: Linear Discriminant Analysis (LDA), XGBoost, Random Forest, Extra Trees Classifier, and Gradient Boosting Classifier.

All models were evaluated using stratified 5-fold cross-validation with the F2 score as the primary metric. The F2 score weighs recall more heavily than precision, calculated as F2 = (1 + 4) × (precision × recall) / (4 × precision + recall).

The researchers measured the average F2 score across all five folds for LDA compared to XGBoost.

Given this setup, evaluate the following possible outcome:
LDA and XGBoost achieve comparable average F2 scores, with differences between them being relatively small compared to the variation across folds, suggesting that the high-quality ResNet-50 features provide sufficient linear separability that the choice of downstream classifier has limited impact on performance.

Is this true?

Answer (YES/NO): NO